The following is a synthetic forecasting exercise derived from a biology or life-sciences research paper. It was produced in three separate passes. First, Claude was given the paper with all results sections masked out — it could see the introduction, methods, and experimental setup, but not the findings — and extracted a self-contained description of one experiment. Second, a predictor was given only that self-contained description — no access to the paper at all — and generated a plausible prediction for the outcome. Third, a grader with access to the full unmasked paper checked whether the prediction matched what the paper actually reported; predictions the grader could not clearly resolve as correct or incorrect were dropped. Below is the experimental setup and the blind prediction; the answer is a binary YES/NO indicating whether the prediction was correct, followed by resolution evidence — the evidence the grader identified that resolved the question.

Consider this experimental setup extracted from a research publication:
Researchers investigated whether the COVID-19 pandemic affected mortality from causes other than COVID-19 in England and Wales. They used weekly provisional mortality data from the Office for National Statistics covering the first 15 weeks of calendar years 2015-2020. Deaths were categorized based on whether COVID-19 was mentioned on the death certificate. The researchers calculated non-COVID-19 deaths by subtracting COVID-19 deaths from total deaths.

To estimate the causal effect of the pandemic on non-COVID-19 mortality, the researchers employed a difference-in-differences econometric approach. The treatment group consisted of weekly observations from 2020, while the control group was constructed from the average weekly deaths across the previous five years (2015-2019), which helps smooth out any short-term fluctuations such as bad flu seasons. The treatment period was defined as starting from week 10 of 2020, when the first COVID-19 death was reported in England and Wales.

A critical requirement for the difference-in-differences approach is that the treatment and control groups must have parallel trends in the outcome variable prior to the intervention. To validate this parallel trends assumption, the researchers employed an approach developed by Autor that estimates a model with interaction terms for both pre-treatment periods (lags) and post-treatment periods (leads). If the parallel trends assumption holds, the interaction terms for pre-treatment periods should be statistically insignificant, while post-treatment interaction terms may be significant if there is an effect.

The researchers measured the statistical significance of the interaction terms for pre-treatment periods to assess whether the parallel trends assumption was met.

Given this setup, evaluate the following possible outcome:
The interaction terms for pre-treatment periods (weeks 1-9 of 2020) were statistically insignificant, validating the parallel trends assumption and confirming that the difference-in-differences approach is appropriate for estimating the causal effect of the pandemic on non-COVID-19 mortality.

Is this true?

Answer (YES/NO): YES